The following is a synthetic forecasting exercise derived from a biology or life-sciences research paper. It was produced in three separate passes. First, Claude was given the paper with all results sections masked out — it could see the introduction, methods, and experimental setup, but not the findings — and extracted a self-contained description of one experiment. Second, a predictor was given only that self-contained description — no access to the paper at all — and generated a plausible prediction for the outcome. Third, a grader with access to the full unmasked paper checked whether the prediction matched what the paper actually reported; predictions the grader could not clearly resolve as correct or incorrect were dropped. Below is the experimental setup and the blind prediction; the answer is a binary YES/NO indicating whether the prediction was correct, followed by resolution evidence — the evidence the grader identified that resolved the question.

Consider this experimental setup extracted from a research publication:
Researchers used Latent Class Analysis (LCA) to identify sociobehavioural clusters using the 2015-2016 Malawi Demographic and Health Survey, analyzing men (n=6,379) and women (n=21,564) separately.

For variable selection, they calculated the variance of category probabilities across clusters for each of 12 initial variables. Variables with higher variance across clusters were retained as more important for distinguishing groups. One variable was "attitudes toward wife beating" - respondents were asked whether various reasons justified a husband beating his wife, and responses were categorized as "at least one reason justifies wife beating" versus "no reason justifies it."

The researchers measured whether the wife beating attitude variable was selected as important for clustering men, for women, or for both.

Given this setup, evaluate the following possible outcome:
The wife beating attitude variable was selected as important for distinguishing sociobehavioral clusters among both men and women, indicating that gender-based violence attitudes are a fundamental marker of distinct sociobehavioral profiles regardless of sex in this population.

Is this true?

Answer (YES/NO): NO